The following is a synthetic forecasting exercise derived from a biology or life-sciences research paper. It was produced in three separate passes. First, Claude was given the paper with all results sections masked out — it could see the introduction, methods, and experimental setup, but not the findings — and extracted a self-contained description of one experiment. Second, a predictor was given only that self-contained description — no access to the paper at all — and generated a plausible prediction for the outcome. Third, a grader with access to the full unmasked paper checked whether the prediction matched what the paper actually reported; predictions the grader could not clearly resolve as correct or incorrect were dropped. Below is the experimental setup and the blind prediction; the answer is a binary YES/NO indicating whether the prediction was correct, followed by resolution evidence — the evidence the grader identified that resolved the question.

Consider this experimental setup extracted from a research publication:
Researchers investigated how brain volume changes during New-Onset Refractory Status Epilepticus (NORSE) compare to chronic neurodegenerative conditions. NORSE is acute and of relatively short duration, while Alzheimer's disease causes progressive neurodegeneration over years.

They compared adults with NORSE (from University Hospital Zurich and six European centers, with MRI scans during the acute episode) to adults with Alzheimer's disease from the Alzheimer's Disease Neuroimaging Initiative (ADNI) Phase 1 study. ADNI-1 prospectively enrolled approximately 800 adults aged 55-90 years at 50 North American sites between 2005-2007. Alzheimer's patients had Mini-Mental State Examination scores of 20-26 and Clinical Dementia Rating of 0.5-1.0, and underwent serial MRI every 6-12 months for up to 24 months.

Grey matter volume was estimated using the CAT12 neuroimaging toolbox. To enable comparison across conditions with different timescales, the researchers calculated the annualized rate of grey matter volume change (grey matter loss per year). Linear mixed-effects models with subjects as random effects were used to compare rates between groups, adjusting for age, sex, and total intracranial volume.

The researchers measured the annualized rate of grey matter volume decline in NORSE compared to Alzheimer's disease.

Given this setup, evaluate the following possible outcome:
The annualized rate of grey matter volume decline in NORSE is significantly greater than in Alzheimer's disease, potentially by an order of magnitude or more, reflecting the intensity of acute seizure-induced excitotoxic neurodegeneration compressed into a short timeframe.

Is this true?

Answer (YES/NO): YES